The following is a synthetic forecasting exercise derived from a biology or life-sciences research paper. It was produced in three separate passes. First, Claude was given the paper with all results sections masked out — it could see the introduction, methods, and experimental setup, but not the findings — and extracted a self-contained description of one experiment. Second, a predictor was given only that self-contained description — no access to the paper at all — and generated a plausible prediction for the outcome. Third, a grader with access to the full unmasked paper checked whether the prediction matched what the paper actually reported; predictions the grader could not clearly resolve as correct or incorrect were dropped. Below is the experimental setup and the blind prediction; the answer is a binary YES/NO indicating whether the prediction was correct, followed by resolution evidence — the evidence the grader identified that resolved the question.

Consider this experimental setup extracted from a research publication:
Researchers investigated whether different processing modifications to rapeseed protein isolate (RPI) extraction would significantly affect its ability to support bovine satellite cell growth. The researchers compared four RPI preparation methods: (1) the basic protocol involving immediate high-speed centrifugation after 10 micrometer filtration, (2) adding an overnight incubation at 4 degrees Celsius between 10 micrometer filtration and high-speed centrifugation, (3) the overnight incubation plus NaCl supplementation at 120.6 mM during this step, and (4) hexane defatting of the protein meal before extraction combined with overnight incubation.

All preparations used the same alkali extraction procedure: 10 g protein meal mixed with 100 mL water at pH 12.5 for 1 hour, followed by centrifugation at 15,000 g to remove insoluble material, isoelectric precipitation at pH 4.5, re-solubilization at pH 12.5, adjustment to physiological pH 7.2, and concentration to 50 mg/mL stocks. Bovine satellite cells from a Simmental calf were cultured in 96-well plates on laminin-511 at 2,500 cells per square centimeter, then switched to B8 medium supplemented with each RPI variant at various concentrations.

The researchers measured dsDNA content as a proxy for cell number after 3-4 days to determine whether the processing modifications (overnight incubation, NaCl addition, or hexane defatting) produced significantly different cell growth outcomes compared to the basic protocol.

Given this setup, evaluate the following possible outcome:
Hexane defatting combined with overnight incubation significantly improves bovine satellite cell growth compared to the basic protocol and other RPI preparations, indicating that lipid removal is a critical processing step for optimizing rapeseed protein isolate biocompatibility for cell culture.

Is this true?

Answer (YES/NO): NO